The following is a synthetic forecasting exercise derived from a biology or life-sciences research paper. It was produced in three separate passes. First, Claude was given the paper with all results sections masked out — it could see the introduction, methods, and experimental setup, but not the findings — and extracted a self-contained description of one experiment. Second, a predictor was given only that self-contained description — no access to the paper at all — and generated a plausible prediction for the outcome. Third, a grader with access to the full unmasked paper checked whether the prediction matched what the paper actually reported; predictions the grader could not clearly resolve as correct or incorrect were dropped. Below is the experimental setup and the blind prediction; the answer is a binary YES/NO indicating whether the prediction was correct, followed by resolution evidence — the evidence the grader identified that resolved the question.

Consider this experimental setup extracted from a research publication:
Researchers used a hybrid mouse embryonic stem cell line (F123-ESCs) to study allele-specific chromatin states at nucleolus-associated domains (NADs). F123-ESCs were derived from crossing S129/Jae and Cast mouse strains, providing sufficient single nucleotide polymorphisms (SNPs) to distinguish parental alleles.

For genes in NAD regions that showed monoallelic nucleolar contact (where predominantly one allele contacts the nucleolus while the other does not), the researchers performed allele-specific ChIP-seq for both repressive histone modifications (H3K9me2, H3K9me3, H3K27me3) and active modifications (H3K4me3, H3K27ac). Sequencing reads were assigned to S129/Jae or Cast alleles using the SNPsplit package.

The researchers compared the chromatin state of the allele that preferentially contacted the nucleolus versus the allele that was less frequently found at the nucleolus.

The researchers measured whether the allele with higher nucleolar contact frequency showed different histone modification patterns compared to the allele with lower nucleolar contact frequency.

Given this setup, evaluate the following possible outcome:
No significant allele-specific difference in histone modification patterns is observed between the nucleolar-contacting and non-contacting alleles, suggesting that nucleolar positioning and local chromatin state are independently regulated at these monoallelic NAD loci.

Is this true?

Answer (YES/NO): NO